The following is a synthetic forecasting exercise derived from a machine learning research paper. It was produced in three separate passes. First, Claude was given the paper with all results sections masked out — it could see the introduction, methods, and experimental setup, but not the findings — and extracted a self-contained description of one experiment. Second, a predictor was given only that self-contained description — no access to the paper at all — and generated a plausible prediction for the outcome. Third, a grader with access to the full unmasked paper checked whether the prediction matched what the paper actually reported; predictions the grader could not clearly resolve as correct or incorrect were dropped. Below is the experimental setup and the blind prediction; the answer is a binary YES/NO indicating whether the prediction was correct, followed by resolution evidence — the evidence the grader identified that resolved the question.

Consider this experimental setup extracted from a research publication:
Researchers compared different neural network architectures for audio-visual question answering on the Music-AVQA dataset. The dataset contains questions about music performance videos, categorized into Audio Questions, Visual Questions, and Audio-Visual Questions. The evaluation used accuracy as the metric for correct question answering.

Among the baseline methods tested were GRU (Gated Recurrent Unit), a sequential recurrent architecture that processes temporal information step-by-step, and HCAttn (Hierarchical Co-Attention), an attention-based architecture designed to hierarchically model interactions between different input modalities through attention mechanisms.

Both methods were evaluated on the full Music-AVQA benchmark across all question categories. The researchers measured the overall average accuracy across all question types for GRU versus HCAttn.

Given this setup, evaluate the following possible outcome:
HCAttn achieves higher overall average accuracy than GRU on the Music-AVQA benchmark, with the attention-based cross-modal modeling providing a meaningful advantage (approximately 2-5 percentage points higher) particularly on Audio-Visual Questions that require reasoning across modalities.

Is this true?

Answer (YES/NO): NO